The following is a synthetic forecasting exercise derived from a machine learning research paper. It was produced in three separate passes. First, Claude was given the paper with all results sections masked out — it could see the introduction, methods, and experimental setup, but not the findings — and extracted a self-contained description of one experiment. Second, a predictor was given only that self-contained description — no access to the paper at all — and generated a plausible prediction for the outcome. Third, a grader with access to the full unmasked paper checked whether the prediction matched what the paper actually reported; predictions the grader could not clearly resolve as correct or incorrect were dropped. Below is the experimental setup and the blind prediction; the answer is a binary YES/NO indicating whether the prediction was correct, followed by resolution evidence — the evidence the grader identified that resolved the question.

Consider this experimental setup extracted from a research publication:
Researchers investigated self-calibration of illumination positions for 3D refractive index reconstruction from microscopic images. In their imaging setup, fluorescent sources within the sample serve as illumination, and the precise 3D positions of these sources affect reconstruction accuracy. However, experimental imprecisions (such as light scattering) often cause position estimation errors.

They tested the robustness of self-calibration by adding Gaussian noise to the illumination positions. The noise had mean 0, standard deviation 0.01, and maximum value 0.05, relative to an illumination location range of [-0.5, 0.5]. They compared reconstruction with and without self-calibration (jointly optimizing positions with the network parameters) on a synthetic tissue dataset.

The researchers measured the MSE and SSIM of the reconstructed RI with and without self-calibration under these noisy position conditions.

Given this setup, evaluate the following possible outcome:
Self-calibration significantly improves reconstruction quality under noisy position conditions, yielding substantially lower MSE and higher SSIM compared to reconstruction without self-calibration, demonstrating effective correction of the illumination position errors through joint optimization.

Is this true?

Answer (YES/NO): YES